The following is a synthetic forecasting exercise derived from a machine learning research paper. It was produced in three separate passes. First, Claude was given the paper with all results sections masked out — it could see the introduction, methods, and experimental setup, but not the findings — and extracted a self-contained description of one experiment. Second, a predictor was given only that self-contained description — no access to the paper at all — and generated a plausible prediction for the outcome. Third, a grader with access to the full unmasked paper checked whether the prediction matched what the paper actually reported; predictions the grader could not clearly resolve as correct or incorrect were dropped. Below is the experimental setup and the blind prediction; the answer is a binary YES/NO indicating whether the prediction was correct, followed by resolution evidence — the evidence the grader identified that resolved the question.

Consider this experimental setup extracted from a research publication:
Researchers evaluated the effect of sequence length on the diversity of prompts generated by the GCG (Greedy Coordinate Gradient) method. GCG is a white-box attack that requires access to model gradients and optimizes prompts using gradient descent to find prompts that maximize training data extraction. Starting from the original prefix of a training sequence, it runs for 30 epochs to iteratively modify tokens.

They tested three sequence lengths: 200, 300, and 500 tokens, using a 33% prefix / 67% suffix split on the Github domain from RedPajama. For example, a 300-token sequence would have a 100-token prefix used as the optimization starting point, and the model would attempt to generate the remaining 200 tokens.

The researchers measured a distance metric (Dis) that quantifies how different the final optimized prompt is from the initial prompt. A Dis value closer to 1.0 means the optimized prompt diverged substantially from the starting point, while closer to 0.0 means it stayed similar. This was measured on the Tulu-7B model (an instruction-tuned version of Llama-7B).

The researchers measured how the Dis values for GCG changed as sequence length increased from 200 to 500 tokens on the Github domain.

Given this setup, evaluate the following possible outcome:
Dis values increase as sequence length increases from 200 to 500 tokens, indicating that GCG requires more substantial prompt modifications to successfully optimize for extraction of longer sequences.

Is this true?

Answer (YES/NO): NO